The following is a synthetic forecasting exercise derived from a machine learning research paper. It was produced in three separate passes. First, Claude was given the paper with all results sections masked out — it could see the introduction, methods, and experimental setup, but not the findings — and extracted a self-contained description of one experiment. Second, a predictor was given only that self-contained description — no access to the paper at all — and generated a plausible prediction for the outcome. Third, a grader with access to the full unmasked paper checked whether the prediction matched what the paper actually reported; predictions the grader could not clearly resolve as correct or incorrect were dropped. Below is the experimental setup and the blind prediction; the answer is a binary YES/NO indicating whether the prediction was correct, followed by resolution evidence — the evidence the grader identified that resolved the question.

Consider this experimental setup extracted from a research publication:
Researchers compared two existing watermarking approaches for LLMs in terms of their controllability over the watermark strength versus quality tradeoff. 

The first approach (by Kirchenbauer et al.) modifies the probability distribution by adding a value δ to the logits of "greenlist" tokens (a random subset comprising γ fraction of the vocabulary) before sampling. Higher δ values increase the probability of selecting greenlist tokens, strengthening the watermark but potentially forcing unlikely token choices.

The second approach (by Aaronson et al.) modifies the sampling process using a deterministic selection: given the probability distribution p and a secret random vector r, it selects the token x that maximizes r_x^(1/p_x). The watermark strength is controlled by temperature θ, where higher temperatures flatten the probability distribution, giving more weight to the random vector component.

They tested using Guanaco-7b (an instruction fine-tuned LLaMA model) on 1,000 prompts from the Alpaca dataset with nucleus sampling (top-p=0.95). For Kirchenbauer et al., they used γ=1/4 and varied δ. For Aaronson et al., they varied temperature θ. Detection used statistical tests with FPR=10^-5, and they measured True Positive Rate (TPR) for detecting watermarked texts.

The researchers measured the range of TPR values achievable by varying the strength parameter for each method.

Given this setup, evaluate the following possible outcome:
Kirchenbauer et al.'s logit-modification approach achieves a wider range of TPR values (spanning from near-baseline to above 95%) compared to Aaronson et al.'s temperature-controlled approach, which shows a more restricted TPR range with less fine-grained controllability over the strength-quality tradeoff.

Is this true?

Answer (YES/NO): NO